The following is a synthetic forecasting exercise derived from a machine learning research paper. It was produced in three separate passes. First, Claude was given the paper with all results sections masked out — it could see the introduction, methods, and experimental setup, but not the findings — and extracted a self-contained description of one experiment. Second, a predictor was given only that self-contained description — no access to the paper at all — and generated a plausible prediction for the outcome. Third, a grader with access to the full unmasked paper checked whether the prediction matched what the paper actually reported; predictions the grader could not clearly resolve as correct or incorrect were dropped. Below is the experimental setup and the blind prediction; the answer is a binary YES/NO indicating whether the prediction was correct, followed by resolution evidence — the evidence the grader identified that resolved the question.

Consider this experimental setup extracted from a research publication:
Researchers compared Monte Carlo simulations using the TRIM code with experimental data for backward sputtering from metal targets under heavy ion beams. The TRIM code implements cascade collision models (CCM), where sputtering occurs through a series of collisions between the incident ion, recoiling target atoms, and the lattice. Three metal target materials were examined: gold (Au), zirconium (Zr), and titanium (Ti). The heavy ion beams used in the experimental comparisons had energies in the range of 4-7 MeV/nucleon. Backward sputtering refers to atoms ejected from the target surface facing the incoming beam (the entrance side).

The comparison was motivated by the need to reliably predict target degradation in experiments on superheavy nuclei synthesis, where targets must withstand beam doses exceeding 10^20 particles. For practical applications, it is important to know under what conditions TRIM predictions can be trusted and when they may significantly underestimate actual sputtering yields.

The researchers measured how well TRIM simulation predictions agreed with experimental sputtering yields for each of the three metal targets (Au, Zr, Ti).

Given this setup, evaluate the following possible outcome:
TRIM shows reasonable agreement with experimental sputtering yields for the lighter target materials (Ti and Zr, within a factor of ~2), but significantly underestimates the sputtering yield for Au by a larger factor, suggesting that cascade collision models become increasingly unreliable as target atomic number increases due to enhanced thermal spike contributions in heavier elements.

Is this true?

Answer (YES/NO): NO